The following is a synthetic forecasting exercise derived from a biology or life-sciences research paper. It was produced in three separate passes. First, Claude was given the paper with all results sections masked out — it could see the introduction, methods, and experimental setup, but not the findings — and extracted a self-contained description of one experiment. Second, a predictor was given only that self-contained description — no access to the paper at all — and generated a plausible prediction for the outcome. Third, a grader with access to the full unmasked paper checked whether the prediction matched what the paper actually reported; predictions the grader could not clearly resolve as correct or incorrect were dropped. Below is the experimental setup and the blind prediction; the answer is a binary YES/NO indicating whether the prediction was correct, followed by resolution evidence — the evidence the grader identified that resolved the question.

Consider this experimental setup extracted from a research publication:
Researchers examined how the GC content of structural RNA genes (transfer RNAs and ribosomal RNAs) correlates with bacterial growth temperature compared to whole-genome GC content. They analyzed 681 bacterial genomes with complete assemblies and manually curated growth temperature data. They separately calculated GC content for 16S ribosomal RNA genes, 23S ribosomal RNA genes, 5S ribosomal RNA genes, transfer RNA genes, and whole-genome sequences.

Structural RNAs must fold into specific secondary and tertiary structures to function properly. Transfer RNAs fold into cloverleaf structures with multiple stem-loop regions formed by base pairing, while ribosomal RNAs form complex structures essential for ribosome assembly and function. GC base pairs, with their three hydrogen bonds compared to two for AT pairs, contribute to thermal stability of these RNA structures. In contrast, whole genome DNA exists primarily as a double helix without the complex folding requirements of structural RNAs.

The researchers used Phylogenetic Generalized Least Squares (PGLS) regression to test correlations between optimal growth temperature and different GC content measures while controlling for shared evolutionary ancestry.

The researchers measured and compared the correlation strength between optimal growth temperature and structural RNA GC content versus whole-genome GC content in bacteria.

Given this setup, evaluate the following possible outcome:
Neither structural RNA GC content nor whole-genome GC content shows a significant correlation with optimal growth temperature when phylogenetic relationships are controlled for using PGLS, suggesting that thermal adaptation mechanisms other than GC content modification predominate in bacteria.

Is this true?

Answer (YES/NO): NO